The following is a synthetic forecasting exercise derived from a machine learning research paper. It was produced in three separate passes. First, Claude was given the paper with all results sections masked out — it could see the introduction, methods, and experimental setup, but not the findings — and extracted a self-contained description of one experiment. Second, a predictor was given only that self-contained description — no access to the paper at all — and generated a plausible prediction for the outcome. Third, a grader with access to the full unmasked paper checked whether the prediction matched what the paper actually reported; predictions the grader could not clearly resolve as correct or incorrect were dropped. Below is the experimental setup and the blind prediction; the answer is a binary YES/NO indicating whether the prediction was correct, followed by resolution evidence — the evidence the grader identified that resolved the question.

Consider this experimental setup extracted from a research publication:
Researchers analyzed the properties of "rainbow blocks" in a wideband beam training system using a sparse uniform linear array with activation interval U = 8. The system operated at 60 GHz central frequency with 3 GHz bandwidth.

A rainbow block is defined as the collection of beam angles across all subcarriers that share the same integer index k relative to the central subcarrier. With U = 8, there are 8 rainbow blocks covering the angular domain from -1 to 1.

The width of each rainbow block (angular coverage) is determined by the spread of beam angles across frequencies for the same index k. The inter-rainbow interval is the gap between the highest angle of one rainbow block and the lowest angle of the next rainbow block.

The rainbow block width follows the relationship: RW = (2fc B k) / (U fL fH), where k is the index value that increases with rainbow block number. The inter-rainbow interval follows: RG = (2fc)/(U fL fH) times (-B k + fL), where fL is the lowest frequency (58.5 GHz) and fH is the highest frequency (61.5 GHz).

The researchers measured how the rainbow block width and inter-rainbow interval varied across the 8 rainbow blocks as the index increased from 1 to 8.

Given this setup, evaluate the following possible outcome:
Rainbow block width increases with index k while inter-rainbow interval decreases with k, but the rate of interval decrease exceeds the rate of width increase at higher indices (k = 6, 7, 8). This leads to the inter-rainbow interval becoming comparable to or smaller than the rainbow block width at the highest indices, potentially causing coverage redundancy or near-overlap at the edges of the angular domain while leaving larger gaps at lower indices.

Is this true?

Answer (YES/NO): NO